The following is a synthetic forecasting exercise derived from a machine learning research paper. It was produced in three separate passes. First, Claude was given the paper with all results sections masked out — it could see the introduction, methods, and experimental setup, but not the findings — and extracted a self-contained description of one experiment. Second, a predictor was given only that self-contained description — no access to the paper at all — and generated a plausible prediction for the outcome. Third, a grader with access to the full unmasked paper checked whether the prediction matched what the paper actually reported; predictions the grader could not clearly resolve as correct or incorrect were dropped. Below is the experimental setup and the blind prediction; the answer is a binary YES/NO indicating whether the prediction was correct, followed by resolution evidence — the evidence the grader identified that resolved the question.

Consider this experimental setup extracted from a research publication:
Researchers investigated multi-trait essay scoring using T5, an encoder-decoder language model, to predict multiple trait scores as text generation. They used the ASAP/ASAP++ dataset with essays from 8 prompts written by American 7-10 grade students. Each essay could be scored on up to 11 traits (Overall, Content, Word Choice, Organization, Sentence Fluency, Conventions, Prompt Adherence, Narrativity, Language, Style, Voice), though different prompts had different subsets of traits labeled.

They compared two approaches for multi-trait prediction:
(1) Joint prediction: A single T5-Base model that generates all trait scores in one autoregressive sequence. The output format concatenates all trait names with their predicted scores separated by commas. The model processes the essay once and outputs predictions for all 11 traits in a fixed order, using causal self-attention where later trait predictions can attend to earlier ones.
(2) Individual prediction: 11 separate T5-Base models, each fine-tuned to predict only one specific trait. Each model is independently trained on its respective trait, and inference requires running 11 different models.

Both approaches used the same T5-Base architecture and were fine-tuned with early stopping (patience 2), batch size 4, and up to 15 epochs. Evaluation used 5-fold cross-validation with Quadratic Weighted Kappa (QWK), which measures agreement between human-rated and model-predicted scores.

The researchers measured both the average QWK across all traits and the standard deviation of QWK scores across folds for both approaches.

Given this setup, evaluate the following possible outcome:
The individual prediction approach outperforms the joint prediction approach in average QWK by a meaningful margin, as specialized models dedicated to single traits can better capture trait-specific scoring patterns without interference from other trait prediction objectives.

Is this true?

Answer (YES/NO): NO